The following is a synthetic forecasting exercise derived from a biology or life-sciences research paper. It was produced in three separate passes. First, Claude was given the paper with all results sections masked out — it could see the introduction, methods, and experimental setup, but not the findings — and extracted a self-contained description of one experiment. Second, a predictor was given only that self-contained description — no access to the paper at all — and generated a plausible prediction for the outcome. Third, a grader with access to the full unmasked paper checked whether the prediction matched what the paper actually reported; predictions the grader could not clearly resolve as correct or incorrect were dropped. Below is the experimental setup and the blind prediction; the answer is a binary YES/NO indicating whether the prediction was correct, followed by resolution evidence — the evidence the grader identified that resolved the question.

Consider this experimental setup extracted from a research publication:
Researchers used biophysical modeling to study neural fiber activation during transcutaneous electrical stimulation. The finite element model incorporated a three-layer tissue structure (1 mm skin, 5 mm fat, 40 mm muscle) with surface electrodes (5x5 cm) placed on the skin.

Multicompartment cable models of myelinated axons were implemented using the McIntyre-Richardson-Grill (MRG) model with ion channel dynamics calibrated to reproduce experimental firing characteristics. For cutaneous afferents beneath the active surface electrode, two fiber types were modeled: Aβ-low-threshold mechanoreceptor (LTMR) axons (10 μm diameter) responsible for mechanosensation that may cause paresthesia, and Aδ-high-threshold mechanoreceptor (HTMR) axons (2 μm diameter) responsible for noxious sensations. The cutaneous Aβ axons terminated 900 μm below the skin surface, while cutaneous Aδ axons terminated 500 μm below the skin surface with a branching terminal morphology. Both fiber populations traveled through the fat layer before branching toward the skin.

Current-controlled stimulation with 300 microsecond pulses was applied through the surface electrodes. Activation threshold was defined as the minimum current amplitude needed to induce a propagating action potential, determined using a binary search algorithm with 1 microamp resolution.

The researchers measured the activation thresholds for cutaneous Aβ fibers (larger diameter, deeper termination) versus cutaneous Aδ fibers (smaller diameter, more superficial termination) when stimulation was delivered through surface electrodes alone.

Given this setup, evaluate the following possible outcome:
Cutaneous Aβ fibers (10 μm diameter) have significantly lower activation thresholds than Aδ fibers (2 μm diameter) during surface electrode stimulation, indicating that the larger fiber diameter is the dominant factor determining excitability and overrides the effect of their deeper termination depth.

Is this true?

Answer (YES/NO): YES